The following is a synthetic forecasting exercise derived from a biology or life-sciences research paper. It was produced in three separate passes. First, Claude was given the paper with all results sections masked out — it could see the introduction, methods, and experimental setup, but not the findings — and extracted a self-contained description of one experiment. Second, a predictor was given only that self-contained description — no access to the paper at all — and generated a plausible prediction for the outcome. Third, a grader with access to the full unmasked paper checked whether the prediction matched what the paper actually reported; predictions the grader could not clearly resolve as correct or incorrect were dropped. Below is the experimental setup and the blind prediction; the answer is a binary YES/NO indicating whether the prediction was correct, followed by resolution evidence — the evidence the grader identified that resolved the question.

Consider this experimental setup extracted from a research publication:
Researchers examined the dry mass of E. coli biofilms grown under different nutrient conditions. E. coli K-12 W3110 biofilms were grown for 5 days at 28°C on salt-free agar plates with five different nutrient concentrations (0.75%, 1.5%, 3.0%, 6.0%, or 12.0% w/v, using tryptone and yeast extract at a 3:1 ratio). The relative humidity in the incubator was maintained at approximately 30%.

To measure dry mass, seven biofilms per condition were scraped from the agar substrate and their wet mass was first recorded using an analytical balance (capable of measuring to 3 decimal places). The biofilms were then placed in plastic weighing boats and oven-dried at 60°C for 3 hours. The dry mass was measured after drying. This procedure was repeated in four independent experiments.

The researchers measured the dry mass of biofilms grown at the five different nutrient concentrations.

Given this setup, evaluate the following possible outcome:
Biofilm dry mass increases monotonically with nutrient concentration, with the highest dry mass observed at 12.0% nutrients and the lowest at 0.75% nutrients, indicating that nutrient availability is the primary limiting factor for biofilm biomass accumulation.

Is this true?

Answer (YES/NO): NO